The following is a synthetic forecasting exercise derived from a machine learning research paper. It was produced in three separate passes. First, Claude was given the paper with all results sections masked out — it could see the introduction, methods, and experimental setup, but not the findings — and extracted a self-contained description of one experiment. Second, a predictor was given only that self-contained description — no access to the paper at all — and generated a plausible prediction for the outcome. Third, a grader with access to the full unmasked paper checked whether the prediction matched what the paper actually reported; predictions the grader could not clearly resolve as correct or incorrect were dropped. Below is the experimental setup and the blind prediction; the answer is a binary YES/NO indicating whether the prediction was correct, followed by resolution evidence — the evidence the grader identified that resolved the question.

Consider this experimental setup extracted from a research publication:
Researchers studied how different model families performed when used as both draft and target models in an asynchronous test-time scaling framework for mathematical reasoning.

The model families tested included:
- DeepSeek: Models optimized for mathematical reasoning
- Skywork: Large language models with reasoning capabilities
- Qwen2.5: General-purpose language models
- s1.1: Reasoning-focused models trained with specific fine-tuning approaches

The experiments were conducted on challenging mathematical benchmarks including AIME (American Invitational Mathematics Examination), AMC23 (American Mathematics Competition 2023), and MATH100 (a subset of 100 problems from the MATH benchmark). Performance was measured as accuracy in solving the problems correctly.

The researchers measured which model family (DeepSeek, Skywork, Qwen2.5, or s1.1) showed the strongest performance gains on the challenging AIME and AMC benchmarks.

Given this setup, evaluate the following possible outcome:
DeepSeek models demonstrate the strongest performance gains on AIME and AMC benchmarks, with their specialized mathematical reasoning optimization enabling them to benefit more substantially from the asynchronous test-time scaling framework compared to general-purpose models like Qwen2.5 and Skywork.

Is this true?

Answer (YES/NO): NO